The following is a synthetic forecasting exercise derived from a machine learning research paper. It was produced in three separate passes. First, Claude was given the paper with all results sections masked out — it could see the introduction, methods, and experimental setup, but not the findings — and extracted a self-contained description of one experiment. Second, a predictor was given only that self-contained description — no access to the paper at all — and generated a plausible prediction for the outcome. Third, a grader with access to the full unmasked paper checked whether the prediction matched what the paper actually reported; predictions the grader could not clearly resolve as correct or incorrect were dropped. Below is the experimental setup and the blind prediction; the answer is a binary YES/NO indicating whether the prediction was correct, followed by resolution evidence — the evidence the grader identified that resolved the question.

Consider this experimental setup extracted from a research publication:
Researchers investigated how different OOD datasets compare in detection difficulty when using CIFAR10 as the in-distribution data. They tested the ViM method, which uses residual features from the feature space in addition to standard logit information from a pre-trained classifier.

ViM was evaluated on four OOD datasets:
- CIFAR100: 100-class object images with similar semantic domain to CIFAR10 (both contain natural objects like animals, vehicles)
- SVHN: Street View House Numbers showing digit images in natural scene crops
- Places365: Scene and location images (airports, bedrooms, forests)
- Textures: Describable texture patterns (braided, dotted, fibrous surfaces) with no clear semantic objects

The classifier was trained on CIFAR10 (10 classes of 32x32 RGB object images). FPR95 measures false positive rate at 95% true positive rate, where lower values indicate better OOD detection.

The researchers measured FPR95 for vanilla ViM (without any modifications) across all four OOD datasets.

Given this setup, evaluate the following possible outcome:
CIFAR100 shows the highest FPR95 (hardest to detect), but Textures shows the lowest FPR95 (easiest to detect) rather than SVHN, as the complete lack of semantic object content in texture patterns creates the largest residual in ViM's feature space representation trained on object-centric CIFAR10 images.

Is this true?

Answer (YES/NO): YES